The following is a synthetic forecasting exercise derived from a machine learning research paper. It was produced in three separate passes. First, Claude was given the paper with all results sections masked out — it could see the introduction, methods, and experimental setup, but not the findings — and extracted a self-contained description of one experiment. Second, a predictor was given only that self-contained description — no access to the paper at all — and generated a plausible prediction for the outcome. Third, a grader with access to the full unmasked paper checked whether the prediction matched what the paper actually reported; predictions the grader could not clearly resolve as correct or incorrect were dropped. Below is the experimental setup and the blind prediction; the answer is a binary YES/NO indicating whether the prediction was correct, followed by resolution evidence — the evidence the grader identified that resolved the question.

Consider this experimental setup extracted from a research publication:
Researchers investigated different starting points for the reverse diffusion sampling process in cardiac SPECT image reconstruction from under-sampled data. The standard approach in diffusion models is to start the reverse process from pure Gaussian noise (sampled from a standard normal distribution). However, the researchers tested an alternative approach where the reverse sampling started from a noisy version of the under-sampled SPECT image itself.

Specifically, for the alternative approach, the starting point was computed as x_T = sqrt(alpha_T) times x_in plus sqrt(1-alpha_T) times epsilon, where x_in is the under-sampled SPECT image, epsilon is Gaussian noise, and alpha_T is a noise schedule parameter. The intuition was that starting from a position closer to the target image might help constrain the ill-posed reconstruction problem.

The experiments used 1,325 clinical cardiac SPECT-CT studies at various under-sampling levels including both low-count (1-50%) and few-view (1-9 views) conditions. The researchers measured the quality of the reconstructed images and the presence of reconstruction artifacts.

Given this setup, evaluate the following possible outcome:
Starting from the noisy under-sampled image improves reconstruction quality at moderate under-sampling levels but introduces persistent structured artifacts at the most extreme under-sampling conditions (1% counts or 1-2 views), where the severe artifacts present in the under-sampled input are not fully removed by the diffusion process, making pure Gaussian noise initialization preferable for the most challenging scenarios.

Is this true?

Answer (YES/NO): NO